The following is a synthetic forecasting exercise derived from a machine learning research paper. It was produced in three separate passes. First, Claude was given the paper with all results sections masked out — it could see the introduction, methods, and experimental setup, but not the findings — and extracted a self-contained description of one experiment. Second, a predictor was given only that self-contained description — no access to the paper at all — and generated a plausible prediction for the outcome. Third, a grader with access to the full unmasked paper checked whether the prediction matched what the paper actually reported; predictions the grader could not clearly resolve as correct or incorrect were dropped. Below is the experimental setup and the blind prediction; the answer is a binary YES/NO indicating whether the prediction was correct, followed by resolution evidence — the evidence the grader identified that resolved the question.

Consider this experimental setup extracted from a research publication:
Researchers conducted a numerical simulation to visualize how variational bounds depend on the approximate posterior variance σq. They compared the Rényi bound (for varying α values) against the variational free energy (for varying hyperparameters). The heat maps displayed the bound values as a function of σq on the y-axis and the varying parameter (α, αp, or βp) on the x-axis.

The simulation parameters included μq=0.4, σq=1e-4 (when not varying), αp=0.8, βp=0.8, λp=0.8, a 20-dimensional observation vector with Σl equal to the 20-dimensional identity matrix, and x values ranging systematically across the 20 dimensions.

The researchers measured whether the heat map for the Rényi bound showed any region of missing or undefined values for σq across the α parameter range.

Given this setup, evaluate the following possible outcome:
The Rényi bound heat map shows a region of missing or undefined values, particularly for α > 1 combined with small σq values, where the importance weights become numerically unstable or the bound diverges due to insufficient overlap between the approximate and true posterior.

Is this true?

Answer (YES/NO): NO